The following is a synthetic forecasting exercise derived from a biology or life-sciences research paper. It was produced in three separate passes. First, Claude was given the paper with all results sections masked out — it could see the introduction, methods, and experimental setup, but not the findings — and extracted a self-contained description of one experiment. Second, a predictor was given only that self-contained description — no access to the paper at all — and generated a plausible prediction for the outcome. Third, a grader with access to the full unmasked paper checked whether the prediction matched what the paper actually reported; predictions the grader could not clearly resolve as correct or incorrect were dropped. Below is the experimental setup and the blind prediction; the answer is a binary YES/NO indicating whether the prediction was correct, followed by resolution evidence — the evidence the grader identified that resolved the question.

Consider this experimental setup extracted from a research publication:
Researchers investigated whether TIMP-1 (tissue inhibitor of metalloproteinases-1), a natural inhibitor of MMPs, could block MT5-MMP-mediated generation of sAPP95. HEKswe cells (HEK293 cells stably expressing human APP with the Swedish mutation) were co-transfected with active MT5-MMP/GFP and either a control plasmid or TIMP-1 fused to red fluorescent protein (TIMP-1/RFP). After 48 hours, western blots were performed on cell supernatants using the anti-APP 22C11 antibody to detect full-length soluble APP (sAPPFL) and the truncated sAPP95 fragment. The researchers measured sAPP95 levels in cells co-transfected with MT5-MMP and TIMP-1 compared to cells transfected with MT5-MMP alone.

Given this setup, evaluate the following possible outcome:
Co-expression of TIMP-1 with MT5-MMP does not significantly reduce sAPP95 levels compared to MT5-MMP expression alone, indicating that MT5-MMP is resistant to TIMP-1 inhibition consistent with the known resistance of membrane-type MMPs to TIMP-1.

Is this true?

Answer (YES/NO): YES